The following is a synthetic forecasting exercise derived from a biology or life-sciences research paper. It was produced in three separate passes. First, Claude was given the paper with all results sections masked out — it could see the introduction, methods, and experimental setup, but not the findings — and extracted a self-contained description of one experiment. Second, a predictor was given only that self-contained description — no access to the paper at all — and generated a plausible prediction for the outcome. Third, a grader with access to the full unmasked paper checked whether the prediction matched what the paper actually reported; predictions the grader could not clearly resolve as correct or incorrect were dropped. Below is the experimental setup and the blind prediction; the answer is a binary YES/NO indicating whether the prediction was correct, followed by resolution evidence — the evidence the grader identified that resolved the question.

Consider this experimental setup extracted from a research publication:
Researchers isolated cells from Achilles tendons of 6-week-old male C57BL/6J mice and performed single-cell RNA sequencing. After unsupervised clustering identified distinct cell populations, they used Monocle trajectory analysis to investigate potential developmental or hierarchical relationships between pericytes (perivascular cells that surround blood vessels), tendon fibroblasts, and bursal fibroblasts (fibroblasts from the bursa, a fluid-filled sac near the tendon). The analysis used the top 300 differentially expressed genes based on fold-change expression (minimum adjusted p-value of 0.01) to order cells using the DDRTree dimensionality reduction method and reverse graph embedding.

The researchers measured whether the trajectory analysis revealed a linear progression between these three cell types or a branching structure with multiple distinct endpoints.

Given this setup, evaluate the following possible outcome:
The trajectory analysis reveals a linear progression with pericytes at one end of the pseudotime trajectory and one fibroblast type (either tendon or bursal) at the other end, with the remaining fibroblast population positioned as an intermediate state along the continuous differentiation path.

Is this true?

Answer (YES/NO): NO